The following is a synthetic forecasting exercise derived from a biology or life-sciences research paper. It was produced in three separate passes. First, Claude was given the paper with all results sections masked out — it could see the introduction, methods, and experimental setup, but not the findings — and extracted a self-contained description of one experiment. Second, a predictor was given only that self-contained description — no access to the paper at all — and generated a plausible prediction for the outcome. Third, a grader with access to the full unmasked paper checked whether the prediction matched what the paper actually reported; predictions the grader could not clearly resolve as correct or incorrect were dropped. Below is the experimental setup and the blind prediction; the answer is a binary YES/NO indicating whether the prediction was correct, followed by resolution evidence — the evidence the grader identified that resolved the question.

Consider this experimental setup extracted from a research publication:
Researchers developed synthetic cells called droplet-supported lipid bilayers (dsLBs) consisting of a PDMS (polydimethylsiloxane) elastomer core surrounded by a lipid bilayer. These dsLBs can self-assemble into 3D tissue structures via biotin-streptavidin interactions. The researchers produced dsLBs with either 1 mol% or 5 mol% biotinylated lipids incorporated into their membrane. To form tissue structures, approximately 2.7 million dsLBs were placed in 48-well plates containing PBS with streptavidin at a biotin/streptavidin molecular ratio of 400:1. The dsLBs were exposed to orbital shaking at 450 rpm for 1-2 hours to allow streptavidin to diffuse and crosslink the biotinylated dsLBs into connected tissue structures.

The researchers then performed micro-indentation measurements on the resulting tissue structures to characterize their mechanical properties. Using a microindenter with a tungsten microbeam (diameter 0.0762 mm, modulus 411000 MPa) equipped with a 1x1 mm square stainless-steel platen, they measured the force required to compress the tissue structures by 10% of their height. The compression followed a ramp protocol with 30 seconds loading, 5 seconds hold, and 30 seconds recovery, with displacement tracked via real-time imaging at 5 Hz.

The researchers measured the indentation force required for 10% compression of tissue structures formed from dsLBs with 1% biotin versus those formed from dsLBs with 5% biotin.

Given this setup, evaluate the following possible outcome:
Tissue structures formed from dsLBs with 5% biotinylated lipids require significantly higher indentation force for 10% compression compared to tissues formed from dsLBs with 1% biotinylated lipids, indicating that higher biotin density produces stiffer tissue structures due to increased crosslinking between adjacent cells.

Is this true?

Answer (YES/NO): YES